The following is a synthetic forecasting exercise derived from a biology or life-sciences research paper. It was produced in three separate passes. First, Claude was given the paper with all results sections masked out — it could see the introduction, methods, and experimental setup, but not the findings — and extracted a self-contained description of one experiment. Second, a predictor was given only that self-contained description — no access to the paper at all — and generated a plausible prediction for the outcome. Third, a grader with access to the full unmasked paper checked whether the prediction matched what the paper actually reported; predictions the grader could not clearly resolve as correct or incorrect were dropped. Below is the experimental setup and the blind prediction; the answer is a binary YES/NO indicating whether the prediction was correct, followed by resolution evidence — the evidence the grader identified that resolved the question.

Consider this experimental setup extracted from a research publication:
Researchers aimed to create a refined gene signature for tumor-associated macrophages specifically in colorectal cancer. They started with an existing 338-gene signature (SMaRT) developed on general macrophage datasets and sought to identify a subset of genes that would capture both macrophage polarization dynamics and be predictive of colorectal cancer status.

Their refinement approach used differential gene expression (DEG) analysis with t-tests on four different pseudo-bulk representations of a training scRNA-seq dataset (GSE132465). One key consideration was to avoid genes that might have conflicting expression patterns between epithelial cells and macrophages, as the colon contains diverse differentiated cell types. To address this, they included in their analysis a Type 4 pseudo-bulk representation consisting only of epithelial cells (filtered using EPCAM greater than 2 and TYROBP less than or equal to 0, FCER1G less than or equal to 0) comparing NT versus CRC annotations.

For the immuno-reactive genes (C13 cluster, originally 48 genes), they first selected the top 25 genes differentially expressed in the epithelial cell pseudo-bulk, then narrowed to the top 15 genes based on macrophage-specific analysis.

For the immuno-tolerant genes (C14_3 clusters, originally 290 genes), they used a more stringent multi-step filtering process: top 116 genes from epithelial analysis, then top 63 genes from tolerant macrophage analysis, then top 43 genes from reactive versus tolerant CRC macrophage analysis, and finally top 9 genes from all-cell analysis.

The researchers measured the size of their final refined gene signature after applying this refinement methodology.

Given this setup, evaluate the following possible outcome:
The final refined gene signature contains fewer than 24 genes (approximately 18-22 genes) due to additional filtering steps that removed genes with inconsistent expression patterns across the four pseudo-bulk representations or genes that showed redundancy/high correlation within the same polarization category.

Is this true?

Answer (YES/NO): NO